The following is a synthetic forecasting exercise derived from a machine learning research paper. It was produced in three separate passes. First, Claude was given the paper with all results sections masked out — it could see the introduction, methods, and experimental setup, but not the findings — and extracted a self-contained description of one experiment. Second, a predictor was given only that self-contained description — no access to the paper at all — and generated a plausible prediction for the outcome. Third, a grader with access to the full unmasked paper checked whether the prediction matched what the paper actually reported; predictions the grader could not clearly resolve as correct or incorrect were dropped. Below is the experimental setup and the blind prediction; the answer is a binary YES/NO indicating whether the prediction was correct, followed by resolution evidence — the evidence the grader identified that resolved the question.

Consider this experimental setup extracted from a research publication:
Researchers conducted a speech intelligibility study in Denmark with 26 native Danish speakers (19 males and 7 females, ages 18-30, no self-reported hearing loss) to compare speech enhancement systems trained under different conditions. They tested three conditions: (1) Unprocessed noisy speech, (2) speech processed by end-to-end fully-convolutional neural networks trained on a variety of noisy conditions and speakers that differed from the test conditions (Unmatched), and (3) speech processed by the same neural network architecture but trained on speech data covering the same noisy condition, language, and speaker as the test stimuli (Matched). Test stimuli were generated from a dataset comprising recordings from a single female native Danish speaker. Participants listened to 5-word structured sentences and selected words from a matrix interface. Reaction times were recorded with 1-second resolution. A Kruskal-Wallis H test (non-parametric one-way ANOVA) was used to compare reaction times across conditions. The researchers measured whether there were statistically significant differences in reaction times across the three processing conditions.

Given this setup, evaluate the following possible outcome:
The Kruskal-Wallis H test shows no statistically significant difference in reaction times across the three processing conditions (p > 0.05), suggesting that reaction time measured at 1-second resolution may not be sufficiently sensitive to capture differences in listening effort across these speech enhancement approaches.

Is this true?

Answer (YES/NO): NO